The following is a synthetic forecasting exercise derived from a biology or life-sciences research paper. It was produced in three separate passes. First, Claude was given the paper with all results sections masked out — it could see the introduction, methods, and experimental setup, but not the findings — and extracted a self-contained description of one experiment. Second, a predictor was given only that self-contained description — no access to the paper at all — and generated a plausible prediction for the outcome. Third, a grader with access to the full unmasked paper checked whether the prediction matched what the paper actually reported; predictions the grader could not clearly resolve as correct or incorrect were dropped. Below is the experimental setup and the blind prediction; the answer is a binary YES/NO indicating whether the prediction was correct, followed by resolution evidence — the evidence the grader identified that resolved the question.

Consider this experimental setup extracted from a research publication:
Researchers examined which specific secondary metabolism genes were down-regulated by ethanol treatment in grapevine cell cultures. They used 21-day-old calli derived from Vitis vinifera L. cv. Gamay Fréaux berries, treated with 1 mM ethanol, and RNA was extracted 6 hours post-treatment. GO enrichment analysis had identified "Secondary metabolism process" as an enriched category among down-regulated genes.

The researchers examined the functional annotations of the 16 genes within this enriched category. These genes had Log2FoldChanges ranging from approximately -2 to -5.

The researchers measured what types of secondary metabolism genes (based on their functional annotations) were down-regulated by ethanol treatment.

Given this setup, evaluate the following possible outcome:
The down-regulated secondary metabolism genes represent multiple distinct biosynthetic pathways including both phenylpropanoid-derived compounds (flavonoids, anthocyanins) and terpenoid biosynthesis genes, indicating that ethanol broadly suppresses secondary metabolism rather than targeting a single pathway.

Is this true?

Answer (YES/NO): NO